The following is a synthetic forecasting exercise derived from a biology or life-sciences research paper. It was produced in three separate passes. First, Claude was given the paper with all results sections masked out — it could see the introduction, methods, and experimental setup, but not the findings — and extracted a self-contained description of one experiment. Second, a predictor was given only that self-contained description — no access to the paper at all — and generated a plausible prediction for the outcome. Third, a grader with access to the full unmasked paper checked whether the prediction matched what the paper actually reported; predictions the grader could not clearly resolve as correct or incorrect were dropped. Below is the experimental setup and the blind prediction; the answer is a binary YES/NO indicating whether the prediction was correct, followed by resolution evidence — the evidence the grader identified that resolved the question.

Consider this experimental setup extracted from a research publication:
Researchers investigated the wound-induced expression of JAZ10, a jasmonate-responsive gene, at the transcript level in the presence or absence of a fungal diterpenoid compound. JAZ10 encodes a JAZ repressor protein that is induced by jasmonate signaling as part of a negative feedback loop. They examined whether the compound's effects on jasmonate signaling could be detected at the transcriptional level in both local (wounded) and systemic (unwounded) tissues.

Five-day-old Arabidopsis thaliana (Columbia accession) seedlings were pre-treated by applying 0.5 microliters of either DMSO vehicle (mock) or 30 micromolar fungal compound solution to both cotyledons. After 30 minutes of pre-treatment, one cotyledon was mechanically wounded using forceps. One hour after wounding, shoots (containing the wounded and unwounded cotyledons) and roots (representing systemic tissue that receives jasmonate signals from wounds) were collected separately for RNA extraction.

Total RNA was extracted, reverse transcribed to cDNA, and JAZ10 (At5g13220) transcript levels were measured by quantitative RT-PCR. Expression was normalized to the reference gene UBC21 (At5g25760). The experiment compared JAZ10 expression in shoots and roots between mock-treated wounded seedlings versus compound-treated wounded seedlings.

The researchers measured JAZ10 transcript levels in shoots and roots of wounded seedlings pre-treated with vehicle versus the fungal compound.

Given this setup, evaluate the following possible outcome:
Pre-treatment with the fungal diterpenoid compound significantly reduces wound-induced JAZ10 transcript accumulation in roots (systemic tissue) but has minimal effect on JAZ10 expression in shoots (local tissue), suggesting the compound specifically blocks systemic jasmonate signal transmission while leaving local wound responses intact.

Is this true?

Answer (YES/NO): NO